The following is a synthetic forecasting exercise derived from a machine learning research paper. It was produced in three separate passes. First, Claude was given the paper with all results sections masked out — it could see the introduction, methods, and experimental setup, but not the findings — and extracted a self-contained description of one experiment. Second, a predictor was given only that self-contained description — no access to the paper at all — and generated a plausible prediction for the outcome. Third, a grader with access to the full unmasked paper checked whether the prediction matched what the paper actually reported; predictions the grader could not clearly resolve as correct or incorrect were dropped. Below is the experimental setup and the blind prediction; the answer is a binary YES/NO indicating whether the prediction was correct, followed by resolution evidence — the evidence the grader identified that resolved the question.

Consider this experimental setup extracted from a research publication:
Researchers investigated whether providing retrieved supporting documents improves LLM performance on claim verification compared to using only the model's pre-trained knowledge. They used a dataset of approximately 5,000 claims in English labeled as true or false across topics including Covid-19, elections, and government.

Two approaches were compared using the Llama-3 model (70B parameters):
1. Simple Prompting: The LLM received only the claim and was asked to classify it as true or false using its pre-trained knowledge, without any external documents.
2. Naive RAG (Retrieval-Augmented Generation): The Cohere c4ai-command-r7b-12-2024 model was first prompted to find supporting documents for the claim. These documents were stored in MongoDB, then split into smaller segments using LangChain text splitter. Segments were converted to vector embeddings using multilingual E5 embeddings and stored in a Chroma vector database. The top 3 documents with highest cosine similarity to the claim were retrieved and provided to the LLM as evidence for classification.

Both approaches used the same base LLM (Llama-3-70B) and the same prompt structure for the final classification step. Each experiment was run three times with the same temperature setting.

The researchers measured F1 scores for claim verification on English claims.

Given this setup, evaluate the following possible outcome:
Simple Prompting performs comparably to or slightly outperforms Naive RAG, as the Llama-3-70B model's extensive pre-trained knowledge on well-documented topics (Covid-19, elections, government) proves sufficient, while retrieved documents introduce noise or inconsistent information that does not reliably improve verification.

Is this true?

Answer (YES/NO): NO